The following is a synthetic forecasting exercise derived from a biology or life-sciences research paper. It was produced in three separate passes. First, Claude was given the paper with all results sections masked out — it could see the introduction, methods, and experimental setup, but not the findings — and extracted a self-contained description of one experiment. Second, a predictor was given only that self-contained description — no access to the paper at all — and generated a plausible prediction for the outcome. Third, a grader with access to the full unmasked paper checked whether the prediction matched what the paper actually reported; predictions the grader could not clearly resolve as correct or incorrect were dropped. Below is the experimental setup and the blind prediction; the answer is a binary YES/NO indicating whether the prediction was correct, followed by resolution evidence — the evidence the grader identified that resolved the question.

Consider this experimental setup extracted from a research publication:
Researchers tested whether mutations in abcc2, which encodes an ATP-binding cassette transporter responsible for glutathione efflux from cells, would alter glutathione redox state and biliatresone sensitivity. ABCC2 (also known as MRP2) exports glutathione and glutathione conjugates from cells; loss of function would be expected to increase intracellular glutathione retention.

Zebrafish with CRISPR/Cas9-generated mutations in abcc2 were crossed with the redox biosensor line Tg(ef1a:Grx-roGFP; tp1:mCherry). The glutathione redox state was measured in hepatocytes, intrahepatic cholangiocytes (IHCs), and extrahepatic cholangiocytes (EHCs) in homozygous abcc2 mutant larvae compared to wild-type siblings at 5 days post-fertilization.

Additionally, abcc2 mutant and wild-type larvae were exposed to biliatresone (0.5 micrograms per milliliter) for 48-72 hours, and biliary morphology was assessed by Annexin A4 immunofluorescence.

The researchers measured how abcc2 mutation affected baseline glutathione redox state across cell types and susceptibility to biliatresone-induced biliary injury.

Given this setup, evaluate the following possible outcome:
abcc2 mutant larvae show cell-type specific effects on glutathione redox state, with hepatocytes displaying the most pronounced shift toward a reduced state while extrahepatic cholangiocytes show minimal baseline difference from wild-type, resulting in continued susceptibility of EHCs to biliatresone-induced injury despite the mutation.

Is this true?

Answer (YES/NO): NO